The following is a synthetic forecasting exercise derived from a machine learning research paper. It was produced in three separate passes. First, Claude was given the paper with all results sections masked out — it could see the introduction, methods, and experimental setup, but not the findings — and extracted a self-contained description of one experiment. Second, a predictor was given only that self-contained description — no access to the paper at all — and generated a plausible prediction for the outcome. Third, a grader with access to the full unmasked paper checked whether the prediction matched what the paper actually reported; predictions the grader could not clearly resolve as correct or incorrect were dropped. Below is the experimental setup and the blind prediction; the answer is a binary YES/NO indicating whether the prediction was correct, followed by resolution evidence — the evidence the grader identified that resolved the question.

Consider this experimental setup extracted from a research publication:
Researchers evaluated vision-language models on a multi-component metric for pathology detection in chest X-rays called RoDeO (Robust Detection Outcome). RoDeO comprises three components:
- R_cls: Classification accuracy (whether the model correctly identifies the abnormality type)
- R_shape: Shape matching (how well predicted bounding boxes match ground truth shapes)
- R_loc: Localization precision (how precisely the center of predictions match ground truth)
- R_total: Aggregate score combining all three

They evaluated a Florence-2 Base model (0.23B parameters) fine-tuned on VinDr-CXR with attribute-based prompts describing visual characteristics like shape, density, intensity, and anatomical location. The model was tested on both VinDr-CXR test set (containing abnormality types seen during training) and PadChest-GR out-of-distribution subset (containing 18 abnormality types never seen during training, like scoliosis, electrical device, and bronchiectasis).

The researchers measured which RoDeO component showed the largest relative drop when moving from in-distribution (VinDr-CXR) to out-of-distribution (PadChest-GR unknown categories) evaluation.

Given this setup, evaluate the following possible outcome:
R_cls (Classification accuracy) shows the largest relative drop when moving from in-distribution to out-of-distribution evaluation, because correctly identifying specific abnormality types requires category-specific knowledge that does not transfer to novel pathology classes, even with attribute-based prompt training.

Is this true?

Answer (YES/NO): NO